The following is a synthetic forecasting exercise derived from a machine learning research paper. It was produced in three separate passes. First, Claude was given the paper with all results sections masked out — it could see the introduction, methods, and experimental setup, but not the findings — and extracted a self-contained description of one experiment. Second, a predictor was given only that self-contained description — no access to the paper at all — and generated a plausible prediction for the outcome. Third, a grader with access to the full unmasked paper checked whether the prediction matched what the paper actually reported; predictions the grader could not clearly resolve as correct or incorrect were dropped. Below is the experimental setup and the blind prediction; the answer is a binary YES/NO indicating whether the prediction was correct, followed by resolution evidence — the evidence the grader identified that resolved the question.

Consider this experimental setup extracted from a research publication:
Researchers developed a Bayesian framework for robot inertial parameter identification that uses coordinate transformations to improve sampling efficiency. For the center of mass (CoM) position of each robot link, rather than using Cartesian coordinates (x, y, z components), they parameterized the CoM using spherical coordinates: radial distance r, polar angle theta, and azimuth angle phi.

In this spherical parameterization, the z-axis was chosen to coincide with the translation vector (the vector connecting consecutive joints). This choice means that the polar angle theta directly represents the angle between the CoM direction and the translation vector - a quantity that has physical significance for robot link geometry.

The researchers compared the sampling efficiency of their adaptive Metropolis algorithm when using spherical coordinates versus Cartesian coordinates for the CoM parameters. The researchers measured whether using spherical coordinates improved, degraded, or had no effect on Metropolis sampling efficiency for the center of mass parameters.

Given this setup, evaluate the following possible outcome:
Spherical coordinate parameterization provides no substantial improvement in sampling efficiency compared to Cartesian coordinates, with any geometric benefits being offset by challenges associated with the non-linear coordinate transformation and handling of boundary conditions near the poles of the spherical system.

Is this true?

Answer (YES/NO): NO